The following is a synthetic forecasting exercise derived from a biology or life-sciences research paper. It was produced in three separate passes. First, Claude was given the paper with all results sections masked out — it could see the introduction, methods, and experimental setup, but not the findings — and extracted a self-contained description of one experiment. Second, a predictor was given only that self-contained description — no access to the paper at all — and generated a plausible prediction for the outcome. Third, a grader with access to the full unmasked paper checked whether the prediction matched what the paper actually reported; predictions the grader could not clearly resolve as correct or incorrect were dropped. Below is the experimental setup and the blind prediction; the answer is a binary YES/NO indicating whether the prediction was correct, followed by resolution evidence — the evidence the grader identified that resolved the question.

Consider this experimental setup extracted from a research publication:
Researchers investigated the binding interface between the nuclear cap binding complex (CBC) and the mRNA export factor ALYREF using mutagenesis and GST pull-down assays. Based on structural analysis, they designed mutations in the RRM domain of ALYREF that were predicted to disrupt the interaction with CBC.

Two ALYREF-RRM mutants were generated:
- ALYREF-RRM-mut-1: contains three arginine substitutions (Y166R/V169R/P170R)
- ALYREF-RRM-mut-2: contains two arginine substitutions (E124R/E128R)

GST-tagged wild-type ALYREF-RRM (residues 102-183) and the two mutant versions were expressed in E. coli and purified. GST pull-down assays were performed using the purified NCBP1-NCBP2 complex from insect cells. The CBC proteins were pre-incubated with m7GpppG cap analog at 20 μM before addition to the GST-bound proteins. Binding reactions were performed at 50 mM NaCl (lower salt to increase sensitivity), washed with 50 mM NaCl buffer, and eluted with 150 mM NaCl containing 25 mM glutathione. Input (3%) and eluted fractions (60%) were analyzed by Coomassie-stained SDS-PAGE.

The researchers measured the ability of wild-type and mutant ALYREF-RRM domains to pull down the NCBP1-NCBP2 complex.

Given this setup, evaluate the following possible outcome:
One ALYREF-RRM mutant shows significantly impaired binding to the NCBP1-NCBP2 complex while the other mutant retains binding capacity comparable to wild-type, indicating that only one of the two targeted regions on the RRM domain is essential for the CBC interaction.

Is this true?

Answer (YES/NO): NO